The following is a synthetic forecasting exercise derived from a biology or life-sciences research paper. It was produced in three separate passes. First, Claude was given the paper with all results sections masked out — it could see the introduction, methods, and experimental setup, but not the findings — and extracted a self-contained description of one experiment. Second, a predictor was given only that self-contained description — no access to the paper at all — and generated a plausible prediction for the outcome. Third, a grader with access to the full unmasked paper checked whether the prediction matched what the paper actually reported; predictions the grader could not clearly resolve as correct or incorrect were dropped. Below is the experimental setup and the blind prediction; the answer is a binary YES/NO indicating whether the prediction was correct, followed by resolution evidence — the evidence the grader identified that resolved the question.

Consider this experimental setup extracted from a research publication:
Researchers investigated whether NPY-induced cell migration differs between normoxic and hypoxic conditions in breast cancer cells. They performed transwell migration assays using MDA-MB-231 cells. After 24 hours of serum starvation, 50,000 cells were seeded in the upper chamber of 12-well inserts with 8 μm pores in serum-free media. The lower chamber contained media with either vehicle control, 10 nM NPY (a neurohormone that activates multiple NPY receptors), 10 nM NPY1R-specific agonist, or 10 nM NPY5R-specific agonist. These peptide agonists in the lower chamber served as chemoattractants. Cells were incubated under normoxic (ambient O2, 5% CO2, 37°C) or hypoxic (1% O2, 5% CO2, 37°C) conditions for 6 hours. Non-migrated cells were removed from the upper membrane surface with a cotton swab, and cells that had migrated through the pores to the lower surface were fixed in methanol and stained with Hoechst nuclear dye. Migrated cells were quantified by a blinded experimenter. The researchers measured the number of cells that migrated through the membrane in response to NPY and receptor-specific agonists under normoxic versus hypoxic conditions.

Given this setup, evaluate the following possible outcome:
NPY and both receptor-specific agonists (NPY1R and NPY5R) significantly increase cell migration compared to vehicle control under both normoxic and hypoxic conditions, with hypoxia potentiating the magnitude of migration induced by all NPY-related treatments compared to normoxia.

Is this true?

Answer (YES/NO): NO